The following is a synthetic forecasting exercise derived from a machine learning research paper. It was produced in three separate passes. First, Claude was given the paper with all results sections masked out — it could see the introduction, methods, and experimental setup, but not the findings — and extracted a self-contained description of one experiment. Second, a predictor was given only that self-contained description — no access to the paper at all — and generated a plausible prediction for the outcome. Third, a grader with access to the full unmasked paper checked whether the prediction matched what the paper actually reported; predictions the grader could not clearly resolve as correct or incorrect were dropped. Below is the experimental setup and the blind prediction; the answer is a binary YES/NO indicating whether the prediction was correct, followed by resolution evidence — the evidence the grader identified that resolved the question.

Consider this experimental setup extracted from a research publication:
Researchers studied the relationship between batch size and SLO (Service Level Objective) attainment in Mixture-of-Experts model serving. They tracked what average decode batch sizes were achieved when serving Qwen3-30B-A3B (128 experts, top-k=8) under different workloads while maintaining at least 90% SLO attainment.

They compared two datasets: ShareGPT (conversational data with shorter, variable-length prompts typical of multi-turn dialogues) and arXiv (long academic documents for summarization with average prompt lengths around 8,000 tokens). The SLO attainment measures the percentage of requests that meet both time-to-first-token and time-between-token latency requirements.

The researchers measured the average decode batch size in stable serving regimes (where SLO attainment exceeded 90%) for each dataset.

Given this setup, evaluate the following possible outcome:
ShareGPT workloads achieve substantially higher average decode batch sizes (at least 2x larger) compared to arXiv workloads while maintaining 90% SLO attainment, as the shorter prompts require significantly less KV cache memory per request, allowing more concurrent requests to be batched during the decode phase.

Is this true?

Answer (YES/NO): YES